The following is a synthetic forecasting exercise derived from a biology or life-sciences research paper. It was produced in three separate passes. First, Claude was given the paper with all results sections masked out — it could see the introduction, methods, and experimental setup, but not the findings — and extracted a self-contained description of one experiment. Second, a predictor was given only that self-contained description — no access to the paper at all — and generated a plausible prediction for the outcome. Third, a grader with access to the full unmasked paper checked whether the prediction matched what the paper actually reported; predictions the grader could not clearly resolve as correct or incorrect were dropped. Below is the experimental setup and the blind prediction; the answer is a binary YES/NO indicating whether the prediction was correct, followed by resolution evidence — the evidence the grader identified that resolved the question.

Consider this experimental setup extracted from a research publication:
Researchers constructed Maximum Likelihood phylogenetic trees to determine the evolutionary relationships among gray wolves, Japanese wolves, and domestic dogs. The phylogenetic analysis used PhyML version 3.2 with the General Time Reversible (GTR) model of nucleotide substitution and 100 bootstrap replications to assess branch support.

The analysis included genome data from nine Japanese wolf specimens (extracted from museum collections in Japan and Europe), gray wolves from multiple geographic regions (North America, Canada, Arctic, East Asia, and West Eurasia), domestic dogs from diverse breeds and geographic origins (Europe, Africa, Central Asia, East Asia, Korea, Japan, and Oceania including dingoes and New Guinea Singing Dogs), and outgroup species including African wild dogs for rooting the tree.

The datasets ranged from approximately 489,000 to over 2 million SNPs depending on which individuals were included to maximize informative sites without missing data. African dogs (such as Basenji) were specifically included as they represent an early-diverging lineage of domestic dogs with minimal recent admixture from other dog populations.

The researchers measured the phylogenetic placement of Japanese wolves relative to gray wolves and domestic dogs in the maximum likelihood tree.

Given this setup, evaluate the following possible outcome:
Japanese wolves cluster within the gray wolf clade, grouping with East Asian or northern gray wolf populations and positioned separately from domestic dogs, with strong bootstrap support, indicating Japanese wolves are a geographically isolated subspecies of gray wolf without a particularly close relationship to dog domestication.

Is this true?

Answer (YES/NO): NO